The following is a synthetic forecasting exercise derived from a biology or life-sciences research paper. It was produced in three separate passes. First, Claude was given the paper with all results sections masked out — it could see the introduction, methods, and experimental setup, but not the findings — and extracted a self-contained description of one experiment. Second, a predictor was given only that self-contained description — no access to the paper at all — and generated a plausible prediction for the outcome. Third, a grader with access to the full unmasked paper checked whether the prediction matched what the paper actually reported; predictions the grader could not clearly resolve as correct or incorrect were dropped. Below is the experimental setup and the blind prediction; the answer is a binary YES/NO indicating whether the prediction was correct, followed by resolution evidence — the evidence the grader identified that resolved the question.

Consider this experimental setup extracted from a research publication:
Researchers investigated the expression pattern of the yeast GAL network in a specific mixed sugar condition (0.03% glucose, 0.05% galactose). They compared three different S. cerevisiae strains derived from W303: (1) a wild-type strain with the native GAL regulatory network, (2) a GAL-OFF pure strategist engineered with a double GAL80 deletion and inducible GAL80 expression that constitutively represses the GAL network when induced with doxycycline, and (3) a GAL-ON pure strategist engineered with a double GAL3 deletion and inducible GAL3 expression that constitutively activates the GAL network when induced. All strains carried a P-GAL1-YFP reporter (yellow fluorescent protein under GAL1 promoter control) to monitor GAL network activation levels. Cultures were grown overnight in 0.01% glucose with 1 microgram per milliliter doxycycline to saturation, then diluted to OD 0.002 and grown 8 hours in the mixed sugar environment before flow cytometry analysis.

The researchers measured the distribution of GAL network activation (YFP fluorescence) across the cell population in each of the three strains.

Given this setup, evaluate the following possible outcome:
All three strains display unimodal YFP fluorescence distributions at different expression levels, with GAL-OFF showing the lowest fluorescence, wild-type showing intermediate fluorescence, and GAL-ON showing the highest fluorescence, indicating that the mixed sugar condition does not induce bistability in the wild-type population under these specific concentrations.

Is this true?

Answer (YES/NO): NO